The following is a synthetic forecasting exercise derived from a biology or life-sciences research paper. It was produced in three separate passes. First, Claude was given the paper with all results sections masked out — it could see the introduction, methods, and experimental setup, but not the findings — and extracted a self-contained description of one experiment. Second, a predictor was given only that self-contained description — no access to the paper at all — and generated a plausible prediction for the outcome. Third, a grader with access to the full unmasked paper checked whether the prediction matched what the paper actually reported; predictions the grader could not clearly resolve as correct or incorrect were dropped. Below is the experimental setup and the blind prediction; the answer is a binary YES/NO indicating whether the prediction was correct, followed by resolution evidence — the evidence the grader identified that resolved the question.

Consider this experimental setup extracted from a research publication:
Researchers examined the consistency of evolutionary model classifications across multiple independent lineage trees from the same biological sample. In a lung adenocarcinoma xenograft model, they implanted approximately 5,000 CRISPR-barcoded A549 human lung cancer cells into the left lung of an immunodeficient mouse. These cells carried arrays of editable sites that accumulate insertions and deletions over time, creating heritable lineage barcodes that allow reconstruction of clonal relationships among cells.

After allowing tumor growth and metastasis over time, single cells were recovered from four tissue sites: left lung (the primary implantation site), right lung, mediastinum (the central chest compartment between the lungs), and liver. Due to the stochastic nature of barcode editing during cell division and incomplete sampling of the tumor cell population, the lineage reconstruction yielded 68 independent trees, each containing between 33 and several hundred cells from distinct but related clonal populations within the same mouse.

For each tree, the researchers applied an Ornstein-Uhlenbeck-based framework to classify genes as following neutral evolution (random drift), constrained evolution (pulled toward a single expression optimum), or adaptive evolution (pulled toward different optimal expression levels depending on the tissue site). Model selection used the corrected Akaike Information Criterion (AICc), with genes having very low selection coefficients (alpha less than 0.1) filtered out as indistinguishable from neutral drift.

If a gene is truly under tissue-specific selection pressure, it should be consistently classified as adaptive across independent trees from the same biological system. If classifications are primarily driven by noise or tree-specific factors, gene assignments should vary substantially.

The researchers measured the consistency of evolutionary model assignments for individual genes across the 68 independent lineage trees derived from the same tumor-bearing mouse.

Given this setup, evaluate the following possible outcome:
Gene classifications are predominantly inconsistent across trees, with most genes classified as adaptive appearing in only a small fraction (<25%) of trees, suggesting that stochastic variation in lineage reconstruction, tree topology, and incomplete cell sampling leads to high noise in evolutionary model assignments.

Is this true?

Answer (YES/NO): NO